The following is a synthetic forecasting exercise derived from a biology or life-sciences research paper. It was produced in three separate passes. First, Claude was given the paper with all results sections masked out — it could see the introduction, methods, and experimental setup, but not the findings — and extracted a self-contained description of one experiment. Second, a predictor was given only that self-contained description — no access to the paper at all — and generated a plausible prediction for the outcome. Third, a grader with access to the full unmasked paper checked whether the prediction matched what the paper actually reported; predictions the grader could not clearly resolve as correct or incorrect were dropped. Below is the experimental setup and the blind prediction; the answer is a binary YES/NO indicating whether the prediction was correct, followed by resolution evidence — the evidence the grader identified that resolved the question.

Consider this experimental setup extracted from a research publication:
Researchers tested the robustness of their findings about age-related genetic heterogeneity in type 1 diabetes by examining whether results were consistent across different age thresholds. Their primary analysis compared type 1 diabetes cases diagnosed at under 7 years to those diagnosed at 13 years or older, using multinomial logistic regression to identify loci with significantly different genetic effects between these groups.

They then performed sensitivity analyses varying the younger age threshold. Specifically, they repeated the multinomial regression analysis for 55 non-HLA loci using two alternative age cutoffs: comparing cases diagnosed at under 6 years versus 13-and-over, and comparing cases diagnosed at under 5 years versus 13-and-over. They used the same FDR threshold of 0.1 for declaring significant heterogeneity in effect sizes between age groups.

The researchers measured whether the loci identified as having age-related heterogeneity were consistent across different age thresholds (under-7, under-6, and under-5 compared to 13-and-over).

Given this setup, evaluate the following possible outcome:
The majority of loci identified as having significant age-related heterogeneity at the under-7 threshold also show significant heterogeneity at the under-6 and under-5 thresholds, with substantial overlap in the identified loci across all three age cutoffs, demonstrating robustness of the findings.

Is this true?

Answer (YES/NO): YES